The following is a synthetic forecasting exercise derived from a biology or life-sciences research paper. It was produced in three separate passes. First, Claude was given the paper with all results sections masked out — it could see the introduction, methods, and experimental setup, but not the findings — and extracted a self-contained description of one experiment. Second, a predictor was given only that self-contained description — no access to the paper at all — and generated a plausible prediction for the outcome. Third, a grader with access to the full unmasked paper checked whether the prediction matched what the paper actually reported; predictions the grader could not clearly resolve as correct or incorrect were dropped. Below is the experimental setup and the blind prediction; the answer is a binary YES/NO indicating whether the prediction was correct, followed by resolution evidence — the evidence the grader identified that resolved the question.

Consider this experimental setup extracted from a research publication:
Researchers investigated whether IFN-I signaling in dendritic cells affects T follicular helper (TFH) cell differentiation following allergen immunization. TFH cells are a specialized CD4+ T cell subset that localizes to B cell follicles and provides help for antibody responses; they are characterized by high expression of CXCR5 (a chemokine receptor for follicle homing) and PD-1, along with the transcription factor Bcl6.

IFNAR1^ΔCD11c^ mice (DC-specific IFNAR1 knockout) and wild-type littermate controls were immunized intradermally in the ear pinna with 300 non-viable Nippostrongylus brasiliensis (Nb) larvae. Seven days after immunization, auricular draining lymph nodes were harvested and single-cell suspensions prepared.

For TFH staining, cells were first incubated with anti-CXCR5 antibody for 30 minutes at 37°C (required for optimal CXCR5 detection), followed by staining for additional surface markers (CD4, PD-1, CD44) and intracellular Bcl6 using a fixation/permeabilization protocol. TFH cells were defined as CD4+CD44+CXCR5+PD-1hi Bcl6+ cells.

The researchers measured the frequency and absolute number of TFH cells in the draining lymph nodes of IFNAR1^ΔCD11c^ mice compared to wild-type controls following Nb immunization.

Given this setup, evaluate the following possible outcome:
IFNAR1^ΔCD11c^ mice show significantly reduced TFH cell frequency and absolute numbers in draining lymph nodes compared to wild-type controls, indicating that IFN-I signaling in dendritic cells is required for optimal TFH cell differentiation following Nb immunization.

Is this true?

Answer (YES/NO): YES